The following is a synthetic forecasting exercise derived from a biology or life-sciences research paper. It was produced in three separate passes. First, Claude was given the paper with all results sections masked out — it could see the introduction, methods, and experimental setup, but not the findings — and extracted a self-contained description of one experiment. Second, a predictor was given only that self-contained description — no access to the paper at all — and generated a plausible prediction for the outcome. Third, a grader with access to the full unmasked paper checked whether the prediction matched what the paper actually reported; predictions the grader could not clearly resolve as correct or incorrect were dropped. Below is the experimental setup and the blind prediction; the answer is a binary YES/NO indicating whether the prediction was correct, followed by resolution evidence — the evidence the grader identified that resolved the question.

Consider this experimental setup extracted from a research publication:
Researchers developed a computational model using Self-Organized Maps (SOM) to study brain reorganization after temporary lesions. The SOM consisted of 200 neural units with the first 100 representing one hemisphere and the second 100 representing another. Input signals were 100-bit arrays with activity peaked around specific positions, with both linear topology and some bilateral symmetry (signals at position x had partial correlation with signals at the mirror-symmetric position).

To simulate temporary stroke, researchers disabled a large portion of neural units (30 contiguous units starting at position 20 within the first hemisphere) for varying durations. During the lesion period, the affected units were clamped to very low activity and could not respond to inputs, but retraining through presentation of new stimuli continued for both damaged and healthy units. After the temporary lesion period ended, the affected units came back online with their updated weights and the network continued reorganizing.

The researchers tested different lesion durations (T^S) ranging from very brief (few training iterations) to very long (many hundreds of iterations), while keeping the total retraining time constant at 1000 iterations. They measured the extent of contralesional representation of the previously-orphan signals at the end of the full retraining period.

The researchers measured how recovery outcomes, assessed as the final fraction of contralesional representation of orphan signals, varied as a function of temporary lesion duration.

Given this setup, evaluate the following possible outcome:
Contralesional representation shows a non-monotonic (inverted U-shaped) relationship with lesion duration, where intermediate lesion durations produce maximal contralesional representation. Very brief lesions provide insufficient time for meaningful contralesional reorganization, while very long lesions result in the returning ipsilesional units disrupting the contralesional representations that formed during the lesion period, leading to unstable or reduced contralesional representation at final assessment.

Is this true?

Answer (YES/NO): NO